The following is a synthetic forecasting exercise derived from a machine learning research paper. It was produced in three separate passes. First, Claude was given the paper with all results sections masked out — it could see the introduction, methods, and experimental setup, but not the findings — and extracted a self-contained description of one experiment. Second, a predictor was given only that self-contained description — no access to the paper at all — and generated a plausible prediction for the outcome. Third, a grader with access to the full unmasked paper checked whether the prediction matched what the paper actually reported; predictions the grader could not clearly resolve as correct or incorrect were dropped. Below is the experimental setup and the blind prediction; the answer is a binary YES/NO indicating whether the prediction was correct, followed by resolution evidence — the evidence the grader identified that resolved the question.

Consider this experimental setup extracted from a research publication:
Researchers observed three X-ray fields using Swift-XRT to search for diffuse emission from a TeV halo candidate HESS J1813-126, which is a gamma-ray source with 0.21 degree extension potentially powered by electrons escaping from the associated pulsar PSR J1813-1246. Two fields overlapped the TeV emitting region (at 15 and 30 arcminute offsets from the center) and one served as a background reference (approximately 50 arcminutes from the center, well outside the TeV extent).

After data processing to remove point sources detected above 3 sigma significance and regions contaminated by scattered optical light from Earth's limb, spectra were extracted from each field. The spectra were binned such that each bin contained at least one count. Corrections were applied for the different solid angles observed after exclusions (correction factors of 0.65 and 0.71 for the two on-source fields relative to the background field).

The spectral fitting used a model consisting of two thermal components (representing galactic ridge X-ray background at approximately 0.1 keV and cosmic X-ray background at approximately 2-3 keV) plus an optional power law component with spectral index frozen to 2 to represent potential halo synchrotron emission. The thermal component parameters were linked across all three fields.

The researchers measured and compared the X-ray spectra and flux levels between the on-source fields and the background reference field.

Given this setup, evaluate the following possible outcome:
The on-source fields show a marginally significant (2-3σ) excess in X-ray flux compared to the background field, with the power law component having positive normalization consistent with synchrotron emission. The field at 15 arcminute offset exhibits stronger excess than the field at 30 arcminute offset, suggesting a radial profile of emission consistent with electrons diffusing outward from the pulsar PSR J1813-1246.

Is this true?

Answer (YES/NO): NO